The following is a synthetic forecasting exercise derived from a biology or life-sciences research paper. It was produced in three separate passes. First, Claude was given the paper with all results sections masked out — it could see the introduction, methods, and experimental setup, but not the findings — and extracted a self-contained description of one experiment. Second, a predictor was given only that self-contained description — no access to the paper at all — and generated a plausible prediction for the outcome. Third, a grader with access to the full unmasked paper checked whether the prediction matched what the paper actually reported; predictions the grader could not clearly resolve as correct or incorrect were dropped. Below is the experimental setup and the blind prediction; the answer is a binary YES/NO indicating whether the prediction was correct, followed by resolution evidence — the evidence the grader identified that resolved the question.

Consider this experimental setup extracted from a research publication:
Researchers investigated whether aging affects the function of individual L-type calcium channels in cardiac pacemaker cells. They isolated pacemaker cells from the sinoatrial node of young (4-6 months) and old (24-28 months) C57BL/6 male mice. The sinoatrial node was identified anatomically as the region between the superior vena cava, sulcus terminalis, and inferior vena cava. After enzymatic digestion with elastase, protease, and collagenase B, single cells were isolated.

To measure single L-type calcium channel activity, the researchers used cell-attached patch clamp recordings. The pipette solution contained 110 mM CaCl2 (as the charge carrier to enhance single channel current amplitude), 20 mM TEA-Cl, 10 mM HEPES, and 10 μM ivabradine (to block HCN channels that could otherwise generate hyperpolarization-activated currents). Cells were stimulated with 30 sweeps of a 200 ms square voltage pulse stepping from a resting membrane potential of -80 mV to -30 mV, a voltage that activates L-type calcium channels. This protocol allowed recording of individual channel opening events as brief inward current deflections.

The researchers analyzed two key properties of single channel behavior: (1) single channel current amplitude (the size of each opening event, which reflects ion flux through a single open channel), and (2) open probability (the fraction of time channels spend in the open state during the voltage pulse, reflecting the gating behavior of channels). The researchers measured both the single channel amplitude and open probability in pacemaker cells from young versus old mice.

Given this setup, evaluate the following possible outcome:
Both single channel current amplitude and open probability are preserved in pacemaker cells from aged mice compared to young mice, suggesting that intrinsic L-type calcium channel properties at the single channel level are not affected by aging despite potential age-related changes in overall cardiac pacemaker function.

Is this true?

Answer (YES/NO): NO